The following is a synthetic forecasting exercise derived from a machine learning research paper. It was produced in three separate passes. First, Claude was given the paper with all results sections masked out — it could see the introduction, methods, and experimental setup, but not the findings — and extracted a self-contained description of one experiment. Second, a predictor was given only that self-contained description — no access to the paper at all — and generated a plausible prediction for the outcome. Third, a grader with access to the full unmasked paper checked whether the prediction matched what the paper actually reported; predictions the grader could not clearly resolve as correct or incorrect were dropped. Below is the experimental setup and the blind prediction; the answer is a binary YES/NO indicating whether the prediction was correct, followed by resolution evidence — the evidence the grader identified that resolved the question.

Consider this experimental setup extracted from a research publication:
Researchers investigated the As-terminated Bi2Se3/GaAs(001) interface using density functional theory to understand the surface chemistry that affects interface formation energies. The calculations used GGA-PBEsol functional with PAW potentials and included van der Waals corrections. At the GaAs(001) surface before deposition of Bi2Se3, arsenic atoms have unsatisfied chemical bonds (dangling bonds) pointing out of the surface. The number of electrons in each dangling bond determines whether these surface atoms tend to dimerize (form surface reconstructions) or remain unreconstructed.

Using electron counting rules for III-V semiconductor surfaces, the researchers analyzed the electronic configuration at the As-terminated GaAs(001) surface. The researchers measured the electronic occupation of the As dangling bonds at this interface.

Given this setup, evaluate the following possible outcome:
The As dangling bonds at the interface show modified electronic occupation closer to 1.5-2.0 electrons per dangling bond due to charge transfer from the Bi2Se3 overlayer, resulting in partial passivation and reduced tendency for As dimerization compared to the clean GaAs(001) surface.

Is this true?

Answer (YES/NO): NO